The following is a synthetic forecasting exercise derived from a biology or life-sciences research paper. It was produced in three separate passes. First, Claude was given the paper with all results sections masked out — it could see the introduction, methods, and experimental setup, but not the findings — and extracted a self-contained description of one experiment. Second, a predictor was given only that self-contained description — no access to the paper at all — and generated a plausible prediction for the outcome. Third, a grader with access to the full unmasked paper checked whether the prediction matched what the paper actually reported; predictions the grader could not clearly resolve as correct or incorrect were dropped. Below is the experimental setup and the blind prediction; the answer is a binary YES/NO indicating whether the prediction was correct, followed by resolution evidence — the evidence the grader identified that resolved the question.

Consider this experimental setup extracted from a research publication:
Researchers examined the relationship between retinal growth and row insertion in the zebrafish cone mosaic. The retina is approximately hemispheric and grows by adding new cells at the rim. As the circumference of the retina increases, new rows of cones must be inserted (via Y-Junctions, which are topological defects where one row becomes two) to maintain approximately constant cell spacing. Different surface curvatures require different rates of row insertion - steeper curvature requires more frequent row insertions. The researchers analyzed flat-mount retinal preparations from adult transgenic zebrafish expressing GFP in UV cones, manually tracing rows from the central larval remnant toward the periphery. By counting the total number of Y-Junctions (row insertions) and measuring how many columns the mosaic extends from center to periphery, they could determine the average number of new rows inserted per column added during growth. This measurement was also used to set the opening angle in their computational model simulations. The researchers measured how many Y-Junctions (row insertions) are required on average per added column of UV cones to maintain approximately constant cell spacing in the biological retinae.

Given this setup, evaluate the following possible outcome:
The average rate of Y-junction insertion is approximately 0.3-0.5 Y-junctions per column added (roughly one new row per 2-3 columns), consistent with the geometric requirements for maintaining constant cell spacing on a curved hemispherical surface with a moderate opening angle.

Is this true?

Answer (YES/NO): NO